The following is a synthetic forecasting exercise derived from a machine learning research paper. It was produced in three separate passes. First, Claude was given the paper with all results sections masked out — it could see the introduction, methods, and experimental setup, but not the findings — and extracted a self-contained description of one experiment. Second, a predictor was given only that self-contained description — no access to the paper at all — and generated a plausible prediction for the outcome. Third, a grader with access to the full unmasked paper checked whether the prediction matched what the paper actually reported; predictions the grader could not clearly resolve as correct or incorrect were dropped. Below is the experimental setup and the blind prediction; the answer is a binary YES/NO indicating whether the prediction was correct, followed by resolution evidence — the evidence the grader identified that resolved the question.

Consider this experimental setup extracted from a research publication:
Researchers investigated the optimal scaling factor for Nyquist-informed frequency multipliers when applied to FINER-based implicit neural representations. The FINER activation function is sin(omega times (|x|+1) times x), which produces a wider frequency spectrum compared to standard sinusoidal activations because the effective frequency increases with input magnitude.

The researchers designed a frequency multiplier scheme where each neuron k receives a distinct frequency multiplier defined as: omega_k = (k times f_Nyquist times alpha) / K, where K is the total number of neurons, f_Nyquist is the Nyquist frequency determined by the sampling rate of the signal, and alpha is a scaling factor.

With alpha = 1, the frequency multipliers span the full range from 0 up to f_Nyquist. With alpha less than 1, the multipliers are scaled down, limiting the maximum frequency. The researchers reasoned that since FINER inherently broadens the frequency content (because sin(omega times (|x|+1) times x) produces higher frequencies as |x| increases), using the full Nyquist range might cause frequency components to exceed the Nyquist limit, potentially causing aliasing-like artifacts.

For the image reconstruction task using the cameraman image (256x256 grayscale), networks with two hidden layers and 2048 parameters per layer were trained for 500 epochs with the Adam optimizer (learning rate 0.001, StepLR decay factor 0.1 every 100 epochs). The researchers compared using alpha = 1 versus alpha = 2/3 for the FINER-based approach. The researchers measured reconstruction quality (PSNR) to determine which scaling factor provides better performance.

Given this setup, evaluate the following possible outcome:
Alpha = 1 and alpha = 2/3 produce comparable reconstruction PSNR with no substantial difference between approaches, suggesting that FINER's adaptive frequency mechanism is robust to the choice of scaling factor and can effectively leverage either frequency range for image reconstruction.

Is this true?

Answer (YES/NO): NO